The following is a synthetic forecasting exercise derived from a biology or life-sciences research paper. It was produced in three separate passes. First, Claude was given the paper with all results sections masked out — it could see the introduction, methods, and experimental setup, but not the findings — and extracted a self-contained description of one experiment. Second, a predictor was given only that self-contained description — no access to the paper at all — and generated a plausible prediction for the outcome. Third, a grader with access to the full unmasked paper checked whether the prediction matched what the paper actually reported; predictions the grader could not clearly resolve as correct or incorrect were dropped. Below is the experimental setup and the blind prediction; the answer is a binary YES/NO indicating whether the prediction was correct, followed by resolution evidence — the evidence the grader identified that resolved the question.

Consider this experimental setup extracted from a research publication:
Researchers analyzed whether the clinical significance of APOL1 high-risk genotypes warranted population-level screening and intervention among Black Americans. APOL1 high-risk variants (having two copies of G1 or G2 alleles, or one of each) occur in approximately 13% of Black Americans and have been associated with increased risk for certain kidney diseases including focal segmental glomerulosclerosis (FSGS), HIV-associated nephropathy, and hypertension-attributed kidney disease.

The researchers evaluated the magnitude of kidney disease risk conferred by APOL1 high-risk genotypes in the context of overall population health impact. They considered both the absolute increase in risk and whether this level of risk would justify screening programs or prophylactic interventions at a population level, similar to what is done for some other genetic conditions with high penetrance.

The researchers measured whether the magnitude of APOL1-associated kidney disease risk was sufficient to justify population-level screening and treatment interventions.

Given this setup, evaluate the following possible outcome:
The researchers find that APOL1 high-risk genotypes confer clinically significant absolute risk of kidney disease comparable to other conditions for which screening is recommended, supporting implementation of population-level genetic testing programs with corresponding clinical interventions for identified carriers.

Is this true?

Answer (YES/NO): NO